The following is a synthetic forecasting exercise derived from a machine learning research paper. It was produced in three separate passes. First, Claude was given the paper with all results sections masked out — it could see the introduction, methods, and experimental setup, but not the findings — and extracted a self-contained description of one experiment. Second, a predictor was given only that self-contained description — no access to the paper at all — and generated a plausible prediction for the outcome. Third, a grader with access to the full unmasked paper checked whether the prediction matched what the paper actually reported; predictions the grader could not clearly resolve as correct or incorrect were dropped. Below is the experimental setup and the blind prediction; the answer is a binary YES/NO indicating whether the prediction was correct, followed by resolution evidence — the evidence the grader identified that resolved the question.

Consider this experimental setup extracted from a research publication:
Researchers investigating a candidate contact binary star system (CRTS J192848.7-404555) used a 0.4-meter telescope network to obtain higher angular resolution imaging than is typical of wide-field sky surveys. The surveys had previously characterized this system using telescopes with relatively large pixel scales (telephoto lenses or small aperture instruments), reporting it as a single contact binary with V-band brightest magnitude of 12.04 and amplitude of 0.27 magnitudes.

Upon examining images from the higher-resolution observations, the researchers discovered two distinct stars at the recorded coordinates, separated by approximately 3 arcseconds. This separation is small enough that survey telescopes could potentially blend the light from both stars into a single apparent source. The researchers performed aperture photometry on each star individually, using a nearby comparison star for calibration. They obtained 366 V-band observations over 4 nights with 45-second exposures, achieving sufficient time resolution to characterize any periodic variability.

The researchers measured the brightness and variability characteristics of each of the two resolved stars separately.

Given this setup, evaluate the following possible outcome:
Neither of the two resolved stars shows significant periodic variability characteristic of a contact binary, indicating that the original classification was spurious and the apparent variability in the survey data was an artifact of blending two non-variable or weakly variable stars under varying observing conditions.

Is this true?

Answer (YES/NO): NO